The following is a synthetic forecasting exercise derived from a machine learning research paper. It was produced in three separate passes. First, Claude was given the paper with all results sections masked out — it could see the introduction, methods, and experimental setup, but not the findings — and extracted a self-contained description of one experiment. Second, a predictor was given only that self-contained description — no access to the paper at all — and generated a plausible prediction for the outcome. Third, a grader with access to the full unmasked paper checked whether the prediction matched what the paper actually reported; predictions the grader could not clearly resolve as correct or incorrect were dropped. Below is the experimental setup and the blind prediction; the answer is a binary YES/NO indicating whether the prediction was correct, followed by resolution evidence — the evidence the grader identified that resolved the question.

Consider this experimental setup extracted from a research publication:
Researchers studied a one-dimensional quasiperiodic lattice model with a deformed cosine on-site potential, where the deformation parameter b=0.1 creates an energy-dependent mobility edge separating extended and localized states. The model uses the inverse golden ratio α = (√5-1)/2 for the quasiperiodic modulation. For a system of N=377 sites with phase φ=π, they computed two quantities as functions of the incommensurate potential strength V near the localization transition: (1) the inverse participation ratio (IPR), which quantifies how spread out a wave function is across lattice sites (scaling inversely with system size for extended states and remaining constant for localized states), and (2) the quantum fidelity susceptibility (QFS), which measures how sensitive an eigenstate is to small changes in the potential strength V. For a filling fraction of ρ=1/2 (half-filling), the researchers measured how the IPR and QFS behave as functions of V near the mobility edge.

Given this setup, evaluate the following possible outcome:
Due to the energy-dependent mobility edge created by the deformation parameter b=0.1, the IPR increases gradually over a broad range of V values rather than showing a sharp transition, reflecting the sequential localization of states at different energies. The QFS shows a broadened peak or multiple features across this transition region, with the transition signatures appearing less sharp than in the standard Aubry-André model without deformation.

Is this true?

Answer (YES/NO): NO